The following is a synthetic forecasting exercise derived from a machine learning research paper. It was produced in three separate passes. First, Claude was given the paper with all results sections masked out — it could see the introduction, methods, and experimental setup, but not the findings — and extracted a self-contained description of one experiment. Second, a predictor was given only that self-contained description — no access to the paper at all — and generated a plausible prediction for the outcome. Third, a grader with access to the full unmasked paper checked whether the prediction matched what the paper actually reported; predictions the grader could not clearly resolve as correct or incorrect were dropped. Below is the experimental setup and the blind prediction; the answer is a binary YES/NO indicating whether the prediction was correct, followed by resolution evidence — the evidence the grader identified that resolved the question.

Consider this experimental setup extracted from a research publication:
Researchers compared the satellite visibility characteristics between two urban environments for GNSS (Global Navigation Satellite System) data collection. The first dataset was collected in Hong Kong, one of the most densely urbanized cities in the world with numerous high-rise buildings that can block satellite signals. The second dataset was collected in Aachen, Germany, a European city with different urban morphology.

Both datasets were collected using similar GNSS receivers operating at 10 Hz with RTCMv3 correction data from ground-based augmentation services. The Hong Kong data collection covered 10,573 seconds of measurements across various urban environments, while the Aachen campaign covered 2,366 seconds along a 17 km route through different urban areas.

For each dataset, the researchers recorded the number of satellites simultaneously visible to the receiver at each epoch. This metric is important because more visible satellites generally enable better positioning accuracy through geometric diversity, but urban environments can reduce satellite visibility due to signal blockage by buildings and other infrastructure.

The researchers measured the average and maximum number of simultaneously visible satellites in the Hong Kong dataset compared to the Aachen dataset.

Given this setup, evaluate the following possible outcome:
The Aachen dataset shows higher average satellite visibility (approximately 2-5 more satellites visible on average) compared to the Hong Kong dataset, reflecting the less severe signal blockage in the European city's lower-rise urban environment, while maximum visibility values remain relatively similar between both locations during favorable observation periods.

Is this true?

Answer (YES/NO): NO